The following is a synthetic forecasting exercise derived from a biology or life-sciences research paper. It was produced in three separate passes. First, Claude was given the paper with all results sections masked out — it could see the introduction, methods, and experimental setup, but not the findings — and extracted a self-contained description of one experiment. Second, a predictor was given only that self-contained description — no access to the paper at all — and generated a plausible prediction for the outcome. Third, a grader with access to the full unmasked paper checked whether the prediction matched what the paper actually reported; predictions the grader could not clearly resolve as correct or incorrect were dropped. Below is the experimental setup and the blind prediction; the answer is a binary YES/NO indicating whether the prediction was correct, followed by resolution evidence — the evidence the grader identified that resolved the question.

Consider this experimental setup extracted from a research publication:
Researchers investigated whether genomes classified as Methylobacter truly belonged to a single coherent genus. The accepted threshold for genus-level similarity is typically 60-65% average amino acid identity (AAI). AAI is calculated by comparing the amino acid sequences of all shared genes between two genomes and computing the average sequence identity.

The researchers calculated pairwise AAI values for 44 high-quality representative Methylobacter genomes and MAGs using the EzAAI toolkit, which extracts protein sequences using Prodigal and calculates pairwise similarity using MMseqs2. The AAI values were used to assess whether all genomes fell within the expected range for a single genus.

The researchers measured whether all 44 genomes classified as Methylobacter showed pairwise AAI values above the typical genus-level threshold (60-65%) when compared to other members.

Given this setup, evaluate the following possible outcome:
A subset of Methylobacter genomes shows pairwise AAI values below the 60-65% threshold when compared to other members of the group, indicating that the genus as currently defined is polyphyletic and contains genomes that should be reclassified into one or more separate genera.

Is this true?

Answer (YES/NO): NO